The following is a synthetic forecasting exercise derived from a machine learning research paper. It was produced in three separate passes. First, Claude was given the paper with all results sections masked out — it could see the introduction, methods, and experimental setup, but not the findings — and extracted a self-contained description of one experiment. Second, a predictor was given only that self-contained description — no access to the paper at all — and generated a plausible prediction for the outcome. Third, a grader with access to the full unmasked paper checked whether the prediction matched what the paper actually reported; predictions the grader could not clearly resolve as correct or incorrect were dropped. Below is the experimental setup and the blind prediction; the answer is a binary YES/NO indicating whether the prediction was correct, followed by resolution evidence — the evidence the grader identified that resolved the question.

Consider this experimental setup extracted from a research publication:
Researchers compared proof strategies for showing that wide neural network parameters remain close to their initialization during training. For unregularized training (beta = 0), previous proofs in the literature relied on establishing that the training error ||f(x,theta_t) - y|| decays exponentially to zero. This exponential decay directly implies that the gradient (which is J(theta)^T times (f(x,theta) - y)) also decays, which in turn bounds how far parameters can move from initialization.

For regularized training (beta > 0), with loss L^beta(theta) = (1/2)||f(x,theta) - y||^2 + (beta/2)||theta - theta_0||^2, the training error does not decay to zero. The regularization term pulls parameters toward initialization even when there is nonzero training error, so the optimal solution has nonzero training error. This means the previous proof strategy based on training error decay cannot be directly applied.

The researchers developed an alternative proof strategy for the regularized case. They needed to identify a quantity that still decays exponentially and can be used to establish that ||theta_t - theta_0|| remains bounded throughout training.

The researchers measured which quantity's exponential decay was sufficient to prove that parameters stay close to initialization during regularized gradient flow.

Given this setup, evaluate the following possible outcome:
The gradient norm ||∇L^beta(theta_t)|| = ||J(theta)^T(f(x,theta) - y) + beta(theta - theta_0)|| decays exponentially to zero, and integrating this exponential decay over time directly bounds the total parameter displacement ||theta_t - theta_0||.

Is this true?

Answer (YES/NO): YES